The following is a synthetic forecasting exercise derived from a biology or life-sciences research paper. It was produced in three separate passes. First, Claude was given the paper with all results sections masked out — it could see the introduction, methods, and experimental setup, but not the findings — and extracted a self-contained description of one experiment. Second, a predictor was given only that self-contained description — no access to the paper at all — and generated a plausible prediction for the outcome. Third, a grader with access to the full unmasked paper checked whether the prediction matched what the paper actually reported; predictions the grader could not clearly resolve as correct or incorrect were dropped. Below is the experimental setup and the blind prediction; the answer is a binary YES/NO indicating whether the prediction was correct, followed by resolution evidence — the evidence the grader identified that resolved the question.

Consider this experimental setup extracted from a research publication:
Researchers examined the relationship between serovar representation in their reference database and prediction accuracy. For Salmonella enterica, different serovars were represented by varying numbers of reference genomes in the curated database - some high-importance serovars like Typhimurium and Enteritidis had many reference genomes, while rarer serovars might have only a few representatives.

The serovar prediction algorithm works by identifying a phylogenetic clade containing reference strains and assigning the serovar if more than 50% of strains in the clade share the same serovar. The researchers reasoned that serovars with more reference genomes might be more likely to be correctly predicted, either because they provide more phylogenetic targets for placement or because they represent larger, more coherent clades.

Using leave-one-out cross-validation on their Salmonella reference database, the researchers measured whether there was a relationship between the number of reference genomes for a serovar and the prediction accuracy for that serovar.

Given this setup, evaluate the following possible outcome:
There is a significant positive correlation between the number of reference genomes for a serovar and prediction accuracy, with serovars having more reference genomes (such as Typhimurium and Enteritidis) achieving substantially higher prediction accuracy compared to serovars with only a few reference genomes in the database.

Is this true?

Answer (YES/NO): YES